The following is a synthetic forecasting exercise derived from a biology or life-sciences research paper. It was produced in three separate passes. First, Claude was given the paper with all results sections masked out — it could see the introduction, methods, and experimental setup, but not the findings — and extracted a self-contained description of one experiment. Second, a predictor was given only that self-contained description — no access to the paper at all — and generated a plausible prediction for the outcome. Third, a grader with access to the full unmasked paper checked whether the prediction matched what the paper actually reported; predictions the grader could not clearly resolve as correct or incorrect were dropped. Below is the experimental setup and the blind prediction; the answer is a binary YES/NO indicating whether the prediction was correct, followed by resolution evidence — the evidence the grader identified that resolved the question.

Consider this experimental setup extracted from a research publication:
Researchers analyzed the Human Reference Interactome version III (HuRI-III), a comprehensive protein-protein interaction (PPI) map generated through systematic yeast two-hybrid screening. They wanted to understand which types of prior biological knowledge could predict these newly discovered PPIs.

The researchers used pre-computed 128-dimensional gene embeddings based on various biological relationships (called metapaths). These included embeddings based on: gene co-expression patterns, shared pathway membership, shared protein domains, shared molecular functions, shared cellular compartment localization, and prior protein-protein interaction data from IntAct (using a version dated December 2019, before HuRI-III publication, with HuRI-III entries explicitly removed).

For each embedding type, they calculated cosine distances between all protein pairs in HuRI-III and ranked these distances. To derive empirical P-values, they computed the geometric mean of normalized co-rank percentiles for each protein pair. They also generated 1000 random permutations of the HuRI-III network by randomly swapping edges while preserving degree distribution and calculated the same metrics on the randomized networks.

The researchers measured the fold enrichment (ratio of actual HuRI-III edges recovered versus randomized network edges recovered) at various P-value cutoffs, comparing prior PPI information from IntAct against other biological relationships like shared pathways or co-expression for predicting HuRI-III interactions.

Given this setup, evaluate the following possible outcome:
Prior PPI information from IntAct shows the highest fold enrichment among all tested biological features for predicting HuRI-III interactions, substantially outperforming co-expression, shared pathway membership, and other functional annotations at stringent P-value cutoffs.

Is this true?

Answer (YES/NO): NO